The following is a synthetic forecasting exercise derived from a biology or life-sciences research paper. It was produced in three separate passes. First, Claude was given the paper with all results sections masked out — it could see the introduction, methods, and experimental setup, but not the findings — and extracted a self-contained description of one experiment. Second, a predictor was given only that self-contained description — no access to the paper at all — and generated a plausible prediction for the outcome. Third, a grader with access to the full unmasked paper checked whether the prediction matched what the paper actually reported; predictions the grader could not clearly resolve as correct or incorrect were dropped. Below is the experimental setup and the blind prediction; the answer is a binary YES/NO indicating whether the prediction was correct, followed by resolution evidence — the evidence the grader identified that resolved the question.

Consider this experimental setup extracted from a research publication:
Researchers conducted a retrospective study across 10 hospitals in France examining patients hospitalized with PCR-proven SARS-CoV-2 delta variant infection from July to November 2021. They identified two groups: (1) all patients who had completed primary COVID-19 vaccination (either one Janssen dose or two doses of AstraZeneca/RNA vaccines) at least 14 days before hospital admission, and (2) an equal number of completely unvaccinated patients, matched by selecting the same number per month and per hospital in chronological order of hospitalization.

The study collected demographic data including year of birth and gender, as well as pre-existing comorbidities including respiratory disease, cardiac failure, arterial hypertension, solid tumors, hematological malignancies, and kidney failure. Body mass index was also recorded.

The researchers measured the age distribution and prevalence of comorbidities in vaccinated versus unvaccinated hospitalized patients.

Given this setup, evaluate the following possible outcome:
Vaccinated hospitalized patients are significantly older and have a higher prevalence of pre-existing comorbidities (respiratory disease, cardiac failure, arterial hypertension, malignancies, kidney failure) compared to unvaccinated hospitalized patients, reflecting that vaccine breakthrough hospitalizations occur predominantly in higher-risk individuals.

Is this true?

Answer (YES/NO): YES